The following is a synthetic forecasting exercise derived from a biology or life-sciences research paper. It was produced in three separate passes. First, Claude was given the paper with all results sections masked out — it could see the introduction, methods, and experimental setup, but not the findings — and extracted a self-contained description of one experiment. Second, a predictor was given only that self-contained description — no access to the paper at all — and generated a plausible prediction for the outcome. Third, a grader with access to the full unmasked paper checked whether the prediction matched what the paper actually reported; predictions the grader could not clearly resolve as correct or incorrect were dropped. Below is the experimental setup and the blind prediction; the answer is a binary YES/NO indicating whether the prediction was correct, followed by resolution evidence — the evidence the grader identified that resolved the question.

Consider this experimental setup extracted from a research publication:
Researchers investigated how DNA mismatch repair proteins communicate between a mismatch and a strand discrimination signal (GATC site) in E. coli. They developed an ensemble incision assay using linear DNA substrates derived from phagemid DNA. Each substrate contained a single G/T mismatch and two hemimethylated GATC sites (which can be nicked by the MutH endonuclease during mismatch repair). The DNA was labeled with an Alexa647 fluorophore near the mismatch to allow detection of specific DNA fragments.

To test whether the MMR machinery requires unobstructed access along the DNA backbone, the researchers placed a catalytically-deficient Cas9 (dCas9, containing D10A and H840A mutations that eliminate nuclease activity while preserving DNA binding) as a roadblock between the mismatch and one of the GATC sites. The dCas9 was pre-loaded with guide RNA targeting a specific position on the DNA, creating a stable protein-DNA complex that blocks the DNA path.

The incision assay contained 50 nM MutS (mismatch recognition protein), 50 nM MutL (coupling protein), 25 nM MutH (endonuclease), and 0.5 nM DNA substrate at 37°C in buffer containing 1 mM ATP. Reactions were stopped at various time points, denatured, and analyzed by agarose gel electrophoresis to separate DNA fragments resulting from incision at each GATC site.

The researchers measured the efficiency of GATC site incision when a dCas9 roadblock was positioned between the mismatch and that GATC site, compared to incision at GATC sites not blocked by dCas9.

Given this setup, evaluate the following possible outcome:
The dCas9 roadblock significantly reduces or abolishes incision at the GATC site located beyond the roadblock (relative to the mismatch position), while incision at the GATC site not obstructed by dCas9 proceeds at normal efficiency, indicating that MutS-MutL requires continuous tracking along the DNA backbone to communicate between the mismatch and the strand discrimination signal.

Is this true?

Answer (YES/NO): YES